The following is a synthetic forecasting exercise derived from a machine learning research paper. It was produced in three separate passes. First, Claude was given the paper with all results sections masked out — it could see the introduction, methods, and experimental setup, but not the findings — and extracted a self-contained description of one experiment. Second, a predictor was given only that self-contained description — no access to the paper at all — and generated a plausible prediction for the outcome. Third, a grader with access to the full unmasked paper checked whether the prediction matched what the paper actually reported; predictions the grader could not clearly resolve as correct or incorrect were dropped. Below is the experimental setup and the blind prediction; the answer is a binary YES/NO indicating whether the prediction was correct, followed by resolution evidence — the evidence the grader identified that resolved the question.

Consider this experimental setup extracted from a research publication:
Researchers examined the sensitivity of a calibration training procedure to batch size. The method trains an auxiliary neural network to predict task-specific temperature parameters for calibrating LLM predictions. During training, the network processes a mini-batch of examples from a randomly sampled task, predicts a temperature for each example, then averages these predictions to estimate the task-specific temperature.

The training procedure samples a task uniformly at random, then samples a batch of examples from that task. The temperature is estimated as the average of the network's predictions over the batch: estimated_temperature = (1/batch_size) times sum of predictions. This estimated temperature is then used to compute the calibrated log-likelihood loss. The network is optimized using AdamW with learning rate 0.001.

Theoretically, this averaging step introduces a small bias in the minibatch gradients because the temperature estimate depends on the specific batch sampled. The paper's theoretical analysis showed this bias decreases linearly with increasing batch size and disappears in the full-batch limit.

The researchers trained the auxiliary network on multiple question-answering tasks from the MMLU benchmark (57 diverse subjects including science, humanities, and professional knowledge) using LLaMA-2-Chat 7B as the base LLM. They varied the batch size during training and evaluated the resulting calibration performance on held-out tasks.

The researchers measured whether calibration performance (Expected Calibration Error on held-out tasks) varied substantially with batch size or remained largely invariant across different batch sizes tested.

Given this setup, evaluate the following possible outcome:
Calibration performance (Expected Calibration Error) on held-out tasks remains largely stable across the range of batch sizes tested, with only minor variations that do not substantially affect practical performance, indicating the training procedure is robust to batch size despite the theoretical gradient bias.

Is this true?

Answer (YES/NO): YES